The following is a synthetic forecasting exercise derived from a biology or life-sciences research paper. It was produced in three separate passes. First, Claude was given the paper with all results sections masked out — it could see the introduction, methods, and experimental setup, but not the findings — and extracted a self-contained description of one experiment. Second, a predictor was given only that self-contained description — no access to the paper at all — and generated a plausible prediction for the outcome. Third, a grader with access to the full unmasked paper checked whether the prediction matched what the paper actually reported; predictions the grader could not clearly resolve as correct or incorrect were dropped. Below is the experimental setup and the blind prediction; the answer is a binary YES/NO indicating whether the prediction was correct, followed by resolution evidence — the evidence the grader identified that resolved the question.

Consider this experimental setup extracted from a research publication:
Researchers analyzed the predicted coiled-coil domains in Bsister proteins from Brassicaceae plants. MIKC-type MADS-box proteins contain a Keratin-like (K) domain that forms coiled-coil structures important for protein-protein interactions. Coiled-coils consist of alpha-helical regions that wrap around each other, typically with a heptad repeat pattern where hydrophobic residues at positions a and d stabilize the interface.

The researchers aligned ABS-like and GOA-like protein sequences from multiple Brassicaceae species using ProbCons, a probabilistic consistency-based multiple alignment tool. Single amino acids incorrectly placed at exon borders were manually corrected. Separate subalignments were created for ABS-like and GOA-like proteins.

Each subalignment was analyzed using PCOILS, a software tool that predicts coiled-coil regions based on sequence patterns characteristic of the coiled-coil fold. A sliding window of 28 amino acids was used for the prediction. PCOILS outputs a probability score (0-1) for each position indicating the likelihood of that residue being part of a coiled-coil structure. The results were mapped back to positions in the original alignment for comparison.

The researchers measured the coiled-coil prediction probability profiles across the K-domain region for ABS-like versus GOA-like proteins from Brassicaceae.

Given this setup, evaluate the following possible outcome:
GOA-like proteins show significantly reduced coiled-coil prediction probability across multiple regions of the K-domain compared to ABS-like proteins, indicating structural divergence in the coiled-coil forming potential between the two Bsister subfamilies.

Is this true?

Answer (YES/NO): YES